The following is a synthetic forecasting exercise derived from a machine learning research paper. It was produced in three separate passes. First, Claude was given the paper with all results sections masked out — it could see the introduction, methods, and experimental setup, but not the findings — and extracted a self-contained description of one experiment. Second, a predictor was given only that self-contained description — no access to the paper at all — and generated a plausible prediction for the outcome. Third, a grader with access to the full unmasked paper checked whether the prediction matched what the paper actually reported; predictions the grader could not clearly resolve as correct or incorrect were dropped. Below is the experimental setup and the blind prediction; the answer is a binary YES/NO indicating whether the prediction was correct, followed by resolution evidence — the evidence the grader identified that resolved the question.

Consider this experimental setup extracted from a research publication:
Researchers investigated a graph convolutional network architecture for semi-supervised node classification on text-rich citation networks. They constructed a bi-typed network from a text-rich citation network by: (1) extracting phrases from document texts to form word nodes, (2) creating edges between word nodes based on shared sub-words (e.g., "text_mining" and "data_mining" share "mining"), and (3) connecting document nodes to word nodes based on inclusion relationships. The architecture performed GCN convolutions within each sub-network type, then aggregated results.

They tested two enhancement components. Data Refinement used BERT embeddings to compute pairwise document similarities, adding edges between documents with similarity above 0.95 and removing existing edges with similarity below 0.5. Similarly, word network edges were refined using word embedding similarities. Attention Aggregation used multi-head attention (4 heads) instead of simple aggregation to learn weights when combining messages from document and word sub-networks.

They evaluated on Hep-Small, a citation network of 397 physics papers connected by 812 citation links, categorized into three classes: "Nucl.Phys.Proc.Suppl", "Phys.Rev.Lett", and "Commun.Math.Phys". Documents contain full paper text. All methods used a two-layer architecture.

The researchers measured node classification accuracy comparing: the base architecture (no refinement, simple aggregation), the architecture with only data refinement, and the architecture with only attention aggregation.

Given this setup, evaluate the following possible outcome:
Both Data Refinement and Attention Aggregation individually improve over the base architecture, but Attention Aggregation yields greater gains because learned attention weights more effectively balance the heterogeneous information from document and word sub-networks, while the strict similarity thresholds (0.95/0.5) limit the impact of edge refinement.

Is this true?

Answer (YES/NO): NO